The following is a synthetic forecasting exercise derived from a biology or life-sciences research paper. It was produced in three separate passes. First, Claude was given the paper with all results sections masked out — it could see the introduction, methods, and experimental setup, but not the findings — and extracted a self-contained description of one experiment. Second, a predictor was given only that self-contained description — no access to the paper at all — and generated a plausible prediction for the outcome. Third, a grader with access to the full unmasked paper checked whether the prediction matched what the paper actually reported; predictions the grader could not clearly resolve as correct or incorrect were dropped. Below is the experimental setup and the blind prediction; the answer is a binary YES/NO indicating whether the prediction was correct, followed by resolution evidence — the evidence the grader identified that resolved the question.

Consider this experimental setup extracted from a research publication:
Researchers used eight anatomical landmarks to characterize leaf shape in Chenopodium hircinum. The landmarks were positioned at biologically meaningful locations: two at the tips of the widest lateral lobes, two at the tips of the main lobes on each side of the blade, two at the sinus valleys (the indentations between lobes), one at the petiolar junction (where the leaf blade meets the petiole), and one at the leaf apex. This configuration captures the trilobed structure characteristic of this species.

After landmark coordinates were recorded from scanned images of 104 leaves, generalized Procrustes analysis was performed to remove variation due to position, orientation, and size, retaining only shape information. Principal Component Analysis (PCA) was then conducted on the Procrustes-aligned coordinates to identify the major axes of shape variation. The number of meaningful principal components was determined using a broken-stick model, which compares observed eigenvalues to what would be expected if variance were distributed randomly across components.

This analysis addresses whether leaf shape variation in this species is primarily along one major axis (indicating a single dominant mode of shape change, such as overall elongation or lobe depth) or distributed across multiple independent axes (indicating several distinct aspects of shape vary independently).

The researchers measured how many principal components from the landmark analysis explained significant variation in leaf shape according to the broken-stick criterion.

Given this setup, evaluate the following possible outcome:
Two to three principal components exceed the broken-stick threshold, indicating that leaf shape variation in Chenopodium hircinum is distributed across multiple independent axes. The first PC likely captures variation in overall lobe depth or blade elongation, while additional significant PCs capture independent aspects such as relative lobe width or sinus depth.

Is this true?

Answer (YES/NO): YES